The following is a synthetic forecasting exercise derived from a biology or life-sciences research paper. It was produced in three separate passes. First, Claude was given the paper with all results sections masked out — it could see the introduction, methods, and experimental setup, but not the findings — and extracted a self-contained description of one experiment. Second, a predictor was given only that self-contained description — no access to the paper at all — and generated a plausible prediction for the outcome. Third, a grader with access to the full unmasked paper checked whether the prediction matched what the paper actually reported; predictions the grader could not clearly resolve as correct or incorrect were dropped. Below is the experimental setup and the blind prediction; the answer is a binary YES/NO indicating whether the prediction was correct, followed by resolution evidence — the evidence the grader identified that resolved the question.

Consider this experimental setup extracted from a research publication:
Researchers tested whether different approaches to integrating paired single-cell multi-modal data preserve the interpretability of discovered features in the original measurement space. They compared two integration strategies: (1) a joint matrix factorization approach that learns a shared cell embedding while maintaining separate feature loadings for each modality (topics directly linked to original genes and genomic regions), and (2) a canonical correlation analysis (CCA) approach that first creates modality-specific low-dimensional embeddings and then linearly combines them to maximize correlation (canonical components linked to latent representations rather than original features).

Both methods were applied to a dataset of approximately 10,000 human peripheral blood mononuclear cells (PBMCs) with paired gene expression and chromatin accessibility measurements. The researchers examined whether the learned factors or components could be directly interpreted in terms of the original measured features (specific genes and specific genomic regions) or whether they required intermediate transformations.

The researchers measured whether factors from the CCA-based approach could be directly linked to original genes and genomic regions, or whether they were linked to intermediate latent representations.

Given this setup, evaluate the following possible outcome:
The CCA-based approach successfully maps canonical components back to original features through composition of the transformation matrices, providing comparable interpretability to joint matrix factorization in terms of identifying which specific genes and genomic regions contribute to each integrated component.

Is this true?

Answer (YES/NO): NO